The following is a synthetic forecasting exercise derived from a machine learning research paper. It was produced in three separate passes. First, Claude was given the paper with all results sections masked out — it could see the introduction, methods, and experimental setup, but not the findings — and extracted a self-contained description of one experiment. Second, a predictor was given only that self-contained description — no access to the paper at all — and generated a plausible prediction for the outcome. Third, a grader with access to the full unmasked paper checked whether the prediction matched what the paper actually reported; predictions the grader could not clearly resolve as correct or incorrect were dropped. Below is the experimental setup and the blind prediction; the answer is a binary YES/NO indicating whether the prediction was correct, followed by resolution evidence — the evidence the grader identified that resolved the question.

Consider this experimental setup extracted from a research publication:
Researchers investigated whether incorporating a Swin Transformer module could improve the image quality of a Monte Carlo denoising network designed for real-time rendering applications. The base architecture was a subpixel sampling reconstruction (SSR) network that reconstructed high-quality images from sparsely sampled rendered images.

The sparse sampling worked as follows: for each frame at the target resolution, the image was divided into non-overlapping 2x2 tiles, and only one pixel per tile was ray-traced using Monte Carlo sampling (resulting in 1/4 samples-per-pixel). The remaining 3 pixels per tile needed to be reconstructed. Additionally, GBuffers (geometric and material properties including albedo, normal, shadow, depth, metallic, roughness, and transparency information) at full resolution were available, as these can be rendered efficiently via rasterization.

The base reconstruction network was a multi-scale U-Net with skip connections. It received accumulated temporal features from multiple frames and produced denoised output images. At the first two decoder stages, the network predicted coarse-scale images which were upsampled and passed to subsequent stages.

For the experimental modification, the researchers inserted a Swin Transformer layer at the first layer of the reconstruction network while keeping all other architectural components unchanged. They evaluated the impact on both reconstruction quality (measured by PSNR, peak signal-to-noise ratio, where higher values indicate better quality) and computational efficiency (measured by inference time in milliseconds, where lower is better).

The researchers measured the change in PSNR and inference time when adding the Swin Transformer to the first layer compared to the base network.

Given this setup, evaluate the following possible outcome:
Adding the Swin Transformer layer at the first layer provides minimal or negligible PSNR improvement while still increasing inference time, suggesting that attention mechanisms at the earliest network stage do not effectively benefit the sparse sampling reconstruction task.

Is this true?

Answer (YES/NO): NO